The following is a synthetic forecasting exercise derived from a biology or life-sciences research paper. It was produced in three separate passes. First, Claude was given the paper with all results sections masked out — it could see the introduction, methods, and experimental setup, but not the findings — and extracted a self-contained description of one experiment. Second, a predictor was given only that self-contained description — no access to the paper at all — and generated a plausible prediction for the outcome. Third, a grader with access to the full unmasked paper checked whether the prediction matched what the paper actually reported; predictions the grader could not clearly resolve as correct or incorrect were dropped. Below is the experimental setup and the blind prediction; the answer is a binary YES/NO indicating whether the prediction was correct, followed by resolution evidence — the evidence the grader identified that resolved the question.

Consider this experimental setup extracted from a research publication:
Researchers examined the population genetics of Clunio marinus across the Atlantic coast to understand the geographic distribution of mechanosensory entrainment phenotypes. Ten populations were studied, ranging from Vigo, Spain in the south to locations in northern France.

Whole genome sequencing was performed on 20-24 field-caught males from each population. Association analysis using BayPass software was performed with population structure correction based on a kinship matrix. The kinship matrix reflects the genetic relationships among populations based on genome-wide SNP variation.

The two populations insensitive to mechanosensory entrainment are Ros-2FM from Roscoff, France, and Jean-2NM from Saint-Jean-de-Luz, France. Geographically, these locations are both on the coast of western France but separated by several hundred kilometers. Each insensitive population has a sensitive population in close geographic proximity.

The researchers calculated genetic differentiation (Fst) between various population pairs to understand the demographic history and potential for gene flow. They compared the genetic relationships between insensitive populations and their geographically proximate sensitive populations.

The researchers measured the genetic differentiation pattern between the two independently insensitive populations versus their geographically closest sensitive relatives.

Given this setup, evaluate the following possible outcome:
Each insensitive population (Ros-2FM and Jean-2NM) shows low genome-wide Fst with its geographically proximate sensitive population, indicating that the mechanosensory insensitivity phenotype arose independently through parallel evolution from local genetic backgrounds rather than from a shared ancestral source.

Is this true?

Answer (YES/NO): NO